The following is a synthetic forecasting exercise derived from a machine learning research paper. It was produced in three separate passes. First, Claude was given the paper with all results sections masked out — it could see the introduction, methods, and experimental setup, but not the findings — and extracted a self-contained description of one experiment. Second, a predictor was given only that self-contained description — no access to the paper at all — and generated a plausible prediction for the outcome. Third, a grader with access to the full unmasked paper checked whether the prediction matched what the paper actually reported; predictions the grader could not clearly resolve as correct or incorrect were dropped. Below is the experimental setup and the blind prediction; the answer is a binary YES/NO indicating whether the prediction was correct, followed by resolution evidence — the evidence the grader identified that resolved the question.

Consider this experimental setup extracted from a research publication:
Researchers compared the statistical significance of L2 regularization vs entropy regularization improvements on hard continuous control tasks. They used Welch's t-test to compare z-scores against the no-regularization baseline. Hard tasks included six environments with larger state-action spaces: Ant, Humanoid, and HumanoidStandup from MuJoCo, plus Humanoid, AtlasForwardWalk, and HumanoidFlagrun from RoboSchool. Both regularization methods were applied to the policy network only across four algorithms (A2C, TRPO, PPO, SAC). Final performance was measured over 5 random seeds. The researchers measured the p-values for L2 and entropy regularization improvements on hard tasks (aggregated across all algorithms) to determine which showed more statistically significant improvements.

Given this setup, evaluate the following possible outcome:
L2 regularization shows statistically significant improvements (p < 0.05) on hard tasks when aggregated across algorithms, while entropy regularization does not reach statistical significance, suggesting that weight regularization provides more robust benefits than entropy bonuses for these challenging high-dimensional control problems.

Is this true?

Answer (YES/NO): NO